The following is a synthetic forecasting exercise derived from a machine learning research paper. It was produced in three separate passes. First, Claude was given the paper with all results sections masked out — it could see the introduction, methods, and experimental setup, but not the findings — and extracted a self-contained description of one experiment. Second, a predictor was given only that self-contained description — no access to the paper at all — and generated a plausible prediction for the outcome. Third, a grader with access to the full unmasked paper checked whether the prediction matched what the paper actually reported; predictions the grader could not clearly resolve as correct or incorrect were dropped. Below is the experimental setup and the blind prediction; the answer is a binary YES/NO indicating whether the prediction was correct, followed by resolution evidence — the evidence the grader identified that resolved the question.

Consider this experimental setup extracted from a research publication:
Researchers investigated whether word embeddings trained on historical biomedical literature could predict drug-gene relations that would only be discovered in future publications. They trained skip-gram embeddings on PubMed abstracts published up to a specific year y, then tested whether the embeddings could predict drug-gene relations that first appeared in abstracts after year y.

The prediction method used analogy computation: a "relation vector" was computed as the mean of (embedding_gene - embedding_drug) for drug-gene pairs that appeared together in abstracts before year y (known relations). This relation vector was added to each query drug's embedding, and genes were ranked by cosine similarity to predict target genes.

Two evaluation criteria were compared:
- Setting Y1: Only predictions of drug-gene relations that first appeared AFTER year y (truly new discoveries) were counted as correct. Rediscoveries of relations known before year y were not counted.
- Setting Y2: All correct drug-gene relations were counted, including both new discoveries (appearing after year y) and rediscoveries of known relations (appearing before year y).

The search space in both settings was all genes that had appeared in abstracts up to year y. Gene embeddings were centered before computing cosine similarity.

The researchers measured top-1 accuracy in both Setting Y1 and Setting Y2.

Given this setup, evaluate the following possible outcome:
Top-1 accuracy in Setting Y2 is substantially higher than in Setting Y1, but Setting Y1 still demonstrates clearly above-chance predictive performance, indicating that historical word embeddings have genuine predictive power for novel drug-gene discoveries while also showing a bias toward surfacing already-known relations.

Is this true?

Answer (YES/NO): YES